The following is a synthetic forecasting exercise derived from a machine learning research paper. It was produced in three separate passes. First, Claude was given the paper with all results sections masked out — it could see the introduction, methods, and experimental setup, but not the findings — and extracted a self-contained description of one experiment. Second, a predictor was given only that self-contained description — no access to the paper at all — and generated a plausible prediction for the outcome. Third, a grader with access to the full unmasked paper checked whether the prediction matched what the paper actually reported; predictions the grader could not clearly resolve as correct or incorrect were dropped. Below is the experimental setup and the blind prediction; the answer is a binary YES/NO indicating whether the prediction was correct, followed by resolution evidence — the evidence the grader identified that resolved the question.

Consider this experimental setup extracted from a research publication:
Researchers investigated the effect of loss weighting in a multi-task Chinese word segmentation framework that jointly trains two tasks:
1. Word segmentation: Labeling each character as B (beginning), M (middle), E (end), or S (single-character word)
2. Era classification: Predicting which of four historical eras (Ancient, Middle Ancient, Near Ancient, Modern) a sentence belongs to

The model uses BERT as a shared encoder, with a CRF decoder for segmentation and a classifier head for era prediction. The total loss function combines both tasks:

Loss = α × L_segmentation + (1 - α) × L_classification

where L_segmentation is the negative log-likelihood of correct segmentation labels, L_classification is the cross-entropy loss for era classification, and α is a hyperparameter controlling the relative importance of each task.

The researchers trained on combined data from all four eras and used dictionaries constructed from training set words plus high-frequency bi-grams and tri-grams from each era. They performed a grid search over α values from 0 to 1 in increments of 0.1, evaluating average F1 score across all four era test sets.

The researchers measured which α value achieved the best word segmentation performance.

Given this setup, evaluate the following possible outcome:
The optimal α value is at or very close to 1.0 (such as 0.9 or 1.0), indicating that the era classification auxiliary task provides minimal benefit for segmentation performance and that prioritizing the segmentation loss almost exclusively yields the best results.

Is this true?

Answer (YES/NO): NO